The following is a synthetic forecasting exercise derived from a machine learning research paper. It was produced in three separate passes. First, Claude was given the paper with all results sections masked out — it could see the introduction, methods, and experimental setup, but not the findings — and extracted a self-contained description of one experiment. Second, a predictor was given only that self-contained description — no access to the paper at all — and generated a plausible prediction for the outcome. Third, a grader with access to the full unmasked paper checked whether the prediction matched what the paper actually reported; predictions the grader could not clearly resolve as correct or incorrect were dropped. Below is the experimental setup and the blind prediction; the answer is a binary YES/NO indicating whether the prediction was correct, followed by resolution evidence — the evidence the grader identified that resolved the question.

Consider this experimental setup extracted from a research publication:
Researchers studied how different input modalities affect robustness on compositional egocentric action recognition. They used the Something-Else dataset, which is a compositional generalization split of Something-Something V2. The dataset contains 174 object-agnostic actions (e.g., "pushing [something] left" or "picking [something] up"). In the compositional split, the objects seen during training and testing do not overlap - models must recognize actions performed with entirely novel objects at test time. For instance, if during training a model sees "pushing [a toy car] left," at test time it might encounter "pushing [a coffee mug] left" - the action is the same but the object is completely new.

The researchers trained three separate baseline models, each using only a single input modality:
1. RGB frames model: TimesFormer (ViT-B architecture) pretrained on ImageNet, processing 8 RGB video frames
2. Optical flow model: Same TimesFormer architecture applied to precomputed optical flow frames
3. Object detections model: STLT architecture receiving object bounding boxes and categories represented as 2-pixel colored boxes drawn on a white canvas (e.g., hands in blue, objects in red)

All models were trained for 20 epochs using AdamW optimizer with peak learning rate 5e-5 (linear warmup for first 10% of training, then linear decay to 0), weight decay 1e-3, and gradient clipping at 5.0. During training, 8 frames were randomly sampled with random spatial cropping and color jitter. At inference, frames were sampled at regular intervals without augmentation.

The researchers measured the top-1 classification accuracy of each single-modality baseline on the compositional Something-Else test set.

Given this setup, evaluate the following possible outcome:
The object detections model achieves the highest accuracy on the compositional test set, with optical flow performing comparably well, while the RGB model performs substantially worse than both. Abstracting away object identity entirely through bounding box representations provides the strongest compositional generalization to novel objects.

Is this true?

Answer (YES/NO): NO